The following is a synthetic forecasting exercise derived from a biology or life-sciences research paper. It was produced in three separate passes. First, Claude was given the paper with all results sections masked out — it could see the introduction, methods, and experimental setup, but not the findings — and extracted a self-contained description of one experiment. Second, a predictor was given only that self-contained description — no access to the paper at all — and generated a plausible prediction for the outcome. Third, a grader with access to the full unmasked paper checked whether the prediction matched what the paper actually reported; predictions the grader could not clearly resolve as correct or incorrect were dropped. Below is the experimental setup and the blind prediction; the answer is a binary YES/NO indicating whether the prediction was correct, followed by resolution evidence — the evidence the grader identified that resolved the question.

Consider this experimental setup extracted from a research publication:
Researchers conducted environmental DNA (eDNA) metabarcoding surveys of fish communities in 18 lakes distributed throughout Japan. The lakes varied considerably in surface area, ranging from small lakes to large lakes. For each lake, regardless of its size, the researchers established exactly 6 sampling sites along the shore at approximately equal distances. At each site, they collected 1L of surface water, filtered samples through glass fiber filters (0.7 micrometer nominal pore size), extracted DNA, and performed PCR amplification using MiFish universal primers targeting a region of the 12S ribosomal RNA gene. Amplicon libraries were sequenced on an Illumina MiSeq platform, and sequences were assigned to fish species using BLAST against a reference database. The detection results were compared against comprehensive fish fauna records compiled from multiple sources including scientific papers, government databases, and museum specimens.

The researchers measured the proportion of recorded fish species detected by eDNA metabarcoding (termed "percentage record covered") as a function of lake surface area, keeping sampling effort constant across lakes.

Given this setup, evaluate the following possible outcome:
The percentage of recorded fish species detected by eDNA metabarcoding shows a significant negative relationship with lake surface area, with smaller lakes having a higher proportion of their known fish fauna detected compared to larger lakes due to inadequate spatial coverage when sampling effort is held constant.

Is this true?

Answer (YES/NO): YES